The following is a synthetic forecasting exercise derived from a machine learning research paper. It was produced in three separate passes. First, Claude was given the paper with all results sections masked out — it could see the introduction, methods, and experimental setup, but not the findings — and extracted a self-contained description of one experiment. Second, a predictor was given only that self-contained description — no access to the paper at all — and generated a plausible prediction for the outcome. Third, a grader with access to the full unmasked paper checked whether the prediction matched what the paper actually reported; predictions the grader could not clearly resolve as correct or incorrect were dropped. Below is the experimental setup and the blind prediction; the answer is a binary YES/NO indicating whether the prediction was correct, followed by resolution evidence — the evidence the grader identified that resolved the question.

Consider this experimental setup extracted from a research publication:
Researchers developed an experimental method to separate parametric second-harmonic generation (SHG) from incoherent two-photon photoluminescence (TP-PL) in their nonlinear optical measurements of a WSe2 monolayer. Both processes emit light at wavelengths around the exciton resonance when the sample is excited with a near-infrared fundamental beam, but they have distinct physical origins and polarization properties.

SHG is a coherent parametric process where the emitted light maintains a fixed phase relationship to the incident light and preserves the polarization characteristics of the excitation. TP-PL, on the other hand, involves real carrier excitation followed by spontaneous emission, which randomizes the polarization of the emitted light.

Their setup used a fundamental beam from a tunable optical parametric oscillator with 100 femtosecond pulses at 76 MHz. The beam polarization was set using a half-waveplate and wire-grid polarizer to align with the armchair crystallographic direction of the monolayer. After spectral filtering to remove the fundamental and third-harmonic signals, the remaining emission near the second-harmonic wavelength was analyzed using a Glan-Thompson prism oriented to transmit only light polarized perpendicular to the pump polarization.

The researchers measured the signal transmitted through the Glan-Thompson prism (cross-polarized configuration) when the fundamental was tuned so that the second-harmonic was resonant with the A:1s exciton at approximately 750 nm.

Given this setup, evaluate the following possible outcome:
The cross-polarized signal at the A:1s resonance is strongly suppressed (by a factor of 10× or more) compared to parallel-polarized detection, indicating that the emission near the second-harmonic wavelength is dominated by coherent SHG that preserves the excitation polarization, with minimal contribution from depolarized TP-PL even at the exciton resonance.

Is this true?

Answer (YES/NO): NO